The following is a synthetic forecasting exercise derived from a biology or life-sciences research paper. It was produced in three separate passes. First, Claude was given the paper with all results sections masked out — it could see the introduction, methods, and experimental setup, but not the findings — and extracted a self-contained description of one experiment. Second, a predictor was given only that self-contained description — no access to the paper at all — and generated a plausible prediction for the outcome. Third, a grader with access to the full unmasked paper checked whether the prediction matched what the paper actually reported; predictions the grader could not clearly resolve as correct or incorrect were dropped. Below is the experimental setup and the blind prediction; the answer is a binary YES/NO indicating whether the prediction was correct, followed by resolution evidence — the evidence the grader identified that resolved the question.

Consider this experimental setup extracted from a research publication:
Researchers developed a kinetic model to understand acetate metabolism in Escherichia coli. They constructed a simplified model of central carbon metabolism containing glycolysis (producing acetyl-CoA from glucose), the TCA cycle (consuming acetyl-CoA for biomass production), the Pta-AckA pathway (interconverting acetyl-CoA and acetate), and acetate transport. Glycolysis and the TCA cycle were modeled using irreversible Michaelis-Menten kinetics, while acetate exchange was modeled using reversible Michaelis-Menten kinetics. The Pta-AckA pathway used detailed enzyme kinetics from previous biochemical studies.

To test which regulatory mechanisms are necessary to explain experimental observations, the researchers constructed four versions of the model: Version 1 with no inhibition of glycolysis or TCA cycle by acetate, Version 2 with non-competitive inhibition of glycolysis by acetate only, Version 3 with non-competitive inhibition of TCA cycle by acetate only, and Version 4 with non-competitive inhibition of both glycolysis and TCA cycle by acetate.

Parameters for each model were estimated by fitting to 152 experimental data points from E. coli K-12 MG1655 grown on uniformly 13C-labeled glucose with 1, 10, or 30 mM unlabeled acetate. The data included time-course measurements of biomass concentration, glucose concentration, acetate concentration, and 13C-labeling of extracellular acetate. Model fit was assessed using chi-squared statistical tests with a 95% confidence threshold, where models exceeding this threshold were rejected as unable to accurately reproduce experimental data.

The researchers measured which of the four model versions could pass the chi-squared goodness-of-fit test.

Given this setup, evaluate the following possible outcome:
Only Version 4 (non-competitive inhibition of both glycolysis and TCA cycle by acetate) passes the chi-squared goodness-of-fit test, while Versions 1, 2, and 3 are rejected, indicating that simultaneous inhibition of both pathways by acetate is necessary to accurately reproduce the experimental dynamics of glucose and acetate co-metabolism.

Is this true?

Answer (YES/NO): YES